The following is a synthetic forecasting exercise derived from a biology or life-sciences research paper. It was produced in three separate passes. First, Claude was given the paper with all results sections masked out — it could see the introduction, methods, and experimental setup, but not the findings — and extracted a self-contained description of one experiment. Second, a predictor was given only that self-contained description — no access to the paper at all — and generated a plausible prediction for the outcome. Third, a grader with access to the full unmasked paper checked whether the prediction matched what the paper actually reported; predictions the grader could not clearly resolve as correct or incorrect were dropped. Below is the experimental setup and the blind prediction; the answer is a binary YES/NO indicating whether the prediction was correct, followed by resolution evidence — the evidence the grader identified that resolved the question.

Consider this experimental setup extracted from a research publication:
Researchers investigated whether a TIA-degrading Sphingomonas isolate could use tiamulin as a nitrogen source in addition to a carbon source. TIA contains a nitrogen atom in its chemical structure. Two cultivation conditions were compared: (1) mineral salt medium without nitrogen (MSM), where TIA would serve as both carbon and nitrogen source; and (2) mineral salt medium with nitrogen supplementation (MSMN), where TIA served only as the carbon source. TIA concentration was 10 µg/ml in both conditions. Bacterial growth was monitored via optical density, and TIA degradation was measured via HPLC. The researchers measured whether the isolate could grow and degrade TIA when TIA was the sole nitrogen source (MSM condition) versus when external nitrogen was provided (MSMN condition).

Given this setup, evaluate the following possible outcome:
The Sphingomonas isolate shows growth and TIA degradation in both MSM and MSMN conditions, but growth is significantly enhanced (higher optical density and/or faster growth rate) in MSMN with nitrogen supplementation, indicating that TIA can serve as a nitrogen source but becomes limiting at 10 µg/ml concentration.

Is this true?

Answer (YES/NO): NO